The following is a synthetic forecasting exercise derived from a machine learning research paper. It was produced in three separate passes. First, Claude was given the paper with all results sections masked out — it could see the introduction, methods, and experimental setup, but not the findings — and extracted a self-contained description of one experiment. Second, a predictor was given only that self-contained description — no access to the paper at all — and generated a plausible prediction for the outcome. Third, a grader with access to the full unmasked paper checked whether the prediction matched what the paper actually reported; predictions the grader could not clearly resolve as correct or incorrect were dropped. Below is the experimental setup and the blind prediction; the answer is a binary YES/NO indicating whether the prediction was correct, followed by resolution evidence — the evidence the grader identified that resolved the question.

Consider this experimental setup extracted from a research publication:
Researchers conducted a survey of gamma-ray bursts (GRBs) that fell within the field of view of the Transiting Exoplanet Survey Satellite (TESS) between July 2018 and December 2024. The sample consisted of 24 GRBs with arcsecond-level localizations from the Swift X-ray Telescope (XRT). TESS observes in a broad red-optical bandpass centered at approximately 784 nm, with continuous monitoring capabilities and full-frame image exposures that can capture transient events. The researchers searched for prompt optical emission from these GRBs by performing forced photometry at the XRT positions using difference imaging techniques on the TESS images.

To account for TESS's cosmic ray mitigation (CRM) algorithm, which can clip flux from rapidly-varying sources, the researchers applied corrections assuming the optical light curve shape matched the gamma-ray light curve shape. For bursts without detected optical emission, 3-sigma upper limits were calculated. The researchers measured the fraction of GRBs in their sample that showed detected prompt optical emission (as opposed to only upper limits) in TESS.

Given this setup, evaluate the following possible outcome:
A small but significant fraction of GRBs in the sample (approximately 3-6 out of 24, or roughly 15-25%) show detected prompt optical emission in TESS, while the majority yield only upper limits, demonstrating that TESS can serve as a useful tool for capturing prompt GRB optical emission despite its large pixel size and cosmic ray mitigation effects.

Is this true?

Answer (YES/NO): NO